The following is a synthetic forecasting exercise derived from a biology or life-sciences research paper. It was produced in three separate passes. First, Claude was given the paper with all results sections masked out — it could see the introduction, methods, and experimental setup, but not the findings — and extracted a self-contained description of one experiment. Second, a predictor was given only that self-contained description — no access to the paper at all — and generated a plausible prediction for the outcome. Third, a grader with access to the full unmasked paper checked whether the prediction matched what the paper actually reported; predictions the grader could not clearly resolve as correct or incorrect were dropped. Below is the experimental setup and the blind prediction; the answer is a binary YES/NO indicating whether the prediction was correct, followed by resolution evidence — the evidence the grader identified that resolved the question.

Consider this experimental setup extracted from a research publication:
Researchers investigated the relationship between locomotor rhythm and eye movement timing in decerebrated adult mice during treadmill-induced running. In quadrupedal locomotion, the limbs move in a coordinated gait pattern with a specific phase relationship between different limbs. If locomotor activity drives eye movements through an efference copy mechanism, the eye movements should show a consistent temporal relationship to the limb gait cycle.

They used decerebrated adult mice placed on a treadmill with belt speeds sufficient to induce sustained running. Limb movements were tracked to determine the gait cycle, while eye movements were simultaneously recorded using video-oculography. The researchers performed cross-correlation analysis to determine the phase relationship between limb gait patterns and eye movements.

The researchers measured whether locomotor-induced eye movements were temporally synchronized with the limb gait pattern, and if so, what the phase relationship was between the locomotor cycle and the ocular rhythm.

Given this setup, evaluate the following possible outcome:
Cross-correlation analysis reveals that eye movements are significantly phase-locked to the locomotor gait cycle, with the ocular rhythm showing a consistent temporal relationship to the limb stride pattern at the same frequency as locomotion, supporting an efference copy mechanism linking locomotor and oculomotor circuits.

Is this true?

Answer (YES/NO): YES